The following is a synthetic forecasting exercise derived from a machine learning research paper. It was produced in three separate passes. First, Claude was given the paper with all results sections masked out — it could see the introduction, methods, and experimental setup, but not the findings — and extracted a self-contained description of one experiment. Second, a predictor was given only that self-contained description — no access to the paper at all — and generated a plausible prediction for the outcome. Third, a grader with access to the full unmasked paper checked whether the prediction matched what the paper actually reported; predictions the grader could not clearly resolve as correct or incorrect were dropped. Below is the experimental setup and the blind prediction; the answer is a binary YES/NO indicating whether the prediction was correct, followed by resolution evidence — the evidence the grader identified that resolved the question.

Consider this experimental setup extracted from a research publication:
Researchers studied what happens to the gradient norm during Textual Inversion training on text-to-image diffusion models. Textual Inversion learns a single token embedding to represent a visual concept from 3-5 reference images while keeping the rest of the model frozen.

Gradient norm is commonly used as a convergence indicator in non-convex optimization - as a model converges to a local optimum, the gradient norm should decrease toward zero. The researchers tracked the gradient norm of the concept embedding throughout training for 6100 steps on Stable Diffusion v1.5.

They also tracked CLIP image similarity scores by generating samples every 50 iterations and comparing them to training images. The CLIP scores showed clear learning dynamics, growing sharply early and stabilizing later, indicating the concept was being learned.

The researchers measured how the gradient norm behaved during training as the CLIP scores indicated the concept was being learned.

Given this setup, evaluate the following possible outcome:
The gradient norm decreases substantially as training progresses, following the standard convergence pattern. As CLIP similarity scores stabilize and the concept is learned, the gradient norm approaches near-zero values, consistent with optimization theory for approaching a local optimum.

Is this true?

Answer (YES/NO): NO